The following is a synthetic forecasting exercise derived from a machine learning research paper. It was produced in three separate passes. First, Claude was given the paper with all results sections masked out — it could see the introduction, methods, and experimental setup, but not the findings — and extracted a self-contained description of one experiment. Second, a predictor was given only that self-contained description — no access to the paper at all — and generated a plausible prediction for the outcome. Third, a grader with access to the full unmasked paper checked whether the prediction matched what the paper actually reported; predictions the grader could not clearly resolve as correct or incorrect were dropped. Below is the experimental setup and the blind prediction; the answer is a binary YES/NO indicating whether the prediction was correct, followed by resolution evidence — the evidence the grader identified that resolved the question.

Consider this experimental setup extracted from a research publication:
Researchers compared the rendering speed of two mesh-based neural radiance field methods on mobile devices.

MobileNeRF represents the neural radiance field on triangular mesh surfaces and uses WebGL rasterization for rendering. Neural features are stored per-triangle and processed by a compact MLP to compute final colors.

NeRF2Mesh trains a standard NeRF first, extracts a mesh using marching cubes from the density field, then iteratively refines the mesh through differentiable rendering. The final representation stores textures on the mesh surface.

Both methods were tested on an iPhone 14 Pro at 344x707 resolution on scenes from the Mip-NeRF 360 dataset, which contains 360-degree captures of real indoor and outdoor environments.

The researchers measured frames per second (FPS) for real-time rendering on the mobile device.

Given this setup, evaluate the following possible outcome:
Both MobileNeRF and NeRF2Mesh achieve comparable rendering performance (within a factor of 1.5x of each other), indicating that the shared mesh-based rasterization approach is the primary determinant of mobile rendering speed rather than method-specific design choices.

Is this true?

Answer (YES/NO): YES